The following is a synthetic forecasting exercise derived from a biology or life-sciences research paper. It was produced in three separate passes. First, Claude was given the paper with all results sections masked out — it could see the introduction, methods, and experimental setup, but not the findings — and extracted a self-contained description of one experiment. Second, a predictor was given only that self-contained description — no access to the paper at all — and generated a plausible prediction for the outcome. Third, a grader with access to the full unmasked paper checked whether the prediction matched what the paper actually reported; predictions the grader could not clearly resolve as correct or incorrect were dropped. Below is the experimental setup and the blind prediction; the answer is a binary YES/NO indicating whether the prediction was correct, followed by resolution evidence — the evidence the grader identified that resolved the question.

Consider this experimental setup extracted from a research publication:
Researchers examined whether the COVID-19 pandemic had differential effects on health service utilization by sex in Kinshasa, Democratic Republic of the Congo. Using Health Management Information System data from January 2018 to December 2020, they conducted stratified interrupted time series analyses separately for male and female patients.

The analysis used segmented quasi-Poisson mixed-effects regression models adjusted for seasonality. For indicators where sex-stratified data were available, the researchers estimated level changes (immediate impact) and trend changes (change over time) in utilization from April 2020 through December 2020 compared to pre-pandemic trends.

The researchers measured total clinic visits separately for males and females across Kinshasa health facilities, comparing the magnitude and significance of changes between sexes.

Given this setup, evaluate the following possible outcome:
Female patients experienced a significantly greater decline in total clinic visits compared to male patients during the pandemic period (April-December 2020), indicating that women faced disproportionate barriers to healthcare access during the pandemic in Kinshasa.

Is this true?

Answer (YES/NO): NO